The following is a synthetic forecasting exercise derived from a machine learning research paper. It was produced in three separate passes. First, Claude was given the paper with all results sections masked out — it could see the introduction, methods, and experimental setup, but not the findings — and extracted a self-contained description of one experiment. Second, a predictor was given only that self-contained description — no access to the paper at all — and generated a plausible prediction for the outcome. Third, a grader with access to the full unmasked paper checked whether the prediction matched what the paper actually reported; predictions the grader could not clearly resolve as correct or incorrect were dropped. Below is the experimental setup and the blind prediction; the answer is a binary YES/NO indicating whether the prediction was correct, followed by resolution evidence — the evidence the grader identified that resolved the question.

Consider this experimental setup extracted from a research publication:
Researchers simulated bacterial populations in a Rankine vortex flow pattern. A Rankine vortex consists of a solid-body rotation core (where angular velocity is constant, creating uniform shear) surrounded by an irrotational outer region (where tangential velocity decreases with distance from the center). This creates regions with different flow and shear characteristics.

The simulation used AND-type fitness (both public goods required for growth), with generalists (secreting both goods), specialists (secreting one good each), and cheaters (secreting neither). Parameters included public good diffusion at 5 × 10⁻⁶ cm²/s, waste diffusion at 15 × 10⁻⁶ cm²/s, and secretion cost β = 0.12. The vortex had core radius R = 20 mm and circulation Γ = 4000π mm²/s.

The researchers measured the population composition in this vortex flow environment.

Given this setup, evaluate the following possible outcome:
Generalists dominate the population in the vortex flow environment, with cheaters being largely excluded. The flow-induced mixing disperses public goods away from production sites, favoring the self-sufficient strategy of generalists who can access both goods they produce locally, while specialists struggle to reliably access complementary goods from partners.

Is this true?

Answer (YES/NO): NO